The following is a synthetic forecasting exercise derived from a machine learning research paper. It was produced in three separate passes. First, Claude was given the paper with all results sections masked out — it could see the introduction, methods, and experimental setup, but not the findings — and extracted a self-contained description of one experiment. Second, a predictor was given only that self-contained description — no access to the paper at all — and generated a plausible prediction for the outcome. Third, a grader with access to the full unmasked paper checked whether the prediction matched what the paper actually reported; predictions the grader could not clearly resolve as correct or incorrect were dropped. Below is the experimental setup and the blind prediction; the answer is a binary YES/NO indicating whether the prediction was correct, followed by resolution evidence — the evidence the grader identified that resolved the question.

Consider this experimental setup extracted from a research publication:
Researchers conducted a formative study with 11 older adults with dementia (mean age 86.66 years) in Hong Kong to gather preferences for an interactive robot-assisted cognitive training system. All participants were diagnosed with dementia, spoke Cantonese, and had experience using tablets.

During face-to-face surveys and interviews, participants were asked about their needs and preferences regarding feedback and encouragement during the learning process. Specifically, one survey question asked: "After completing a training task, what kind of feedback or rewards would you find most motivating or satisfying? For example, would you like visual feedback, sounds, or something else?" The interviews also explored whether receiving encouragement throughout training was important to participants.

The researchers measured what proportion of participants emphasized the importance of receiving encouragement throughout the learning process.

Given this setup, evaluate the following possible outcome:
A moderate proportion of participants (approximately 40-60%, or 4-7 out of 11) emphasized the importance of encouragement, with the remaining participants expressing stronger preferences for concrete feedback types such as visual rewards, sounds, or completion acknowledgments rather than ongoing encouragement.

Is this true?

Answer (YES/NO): NO